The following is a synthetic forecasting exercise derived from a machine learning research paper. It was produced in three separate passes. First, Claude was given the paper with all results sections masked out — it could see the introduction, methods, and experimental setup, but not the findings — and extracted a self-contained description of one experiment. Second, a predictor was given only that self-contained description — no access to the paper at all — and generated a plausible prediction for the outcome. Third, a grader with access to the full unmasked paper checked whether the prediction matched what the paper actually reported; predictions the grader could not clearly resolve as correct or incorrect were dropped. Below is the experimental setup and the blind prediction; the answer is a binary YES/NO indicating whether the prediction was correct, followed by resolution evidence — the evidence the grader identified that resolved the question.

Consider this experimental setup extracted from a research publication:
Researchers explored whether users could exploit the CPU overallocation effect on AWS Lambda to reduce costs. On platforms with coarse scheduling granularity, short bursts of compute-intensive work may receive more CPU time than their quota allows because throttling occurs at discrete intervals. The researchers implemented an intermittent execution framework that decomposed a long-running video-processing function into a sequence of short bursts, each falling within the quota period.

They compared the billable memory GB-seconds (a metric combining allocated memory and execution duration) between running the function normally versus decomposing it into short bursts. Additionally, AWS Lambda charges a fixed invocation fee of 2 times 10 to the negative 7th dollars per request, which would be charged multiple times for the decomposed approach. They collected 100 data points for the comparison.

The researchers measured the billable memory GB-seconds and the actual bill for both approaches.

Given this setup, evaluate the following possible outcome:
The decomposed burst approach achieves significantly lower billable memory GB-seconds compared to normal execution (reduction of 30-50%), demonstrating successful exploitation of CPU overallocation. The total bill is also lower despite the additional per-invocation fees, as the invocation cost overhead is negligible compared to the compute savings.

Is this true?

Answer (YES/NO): NO